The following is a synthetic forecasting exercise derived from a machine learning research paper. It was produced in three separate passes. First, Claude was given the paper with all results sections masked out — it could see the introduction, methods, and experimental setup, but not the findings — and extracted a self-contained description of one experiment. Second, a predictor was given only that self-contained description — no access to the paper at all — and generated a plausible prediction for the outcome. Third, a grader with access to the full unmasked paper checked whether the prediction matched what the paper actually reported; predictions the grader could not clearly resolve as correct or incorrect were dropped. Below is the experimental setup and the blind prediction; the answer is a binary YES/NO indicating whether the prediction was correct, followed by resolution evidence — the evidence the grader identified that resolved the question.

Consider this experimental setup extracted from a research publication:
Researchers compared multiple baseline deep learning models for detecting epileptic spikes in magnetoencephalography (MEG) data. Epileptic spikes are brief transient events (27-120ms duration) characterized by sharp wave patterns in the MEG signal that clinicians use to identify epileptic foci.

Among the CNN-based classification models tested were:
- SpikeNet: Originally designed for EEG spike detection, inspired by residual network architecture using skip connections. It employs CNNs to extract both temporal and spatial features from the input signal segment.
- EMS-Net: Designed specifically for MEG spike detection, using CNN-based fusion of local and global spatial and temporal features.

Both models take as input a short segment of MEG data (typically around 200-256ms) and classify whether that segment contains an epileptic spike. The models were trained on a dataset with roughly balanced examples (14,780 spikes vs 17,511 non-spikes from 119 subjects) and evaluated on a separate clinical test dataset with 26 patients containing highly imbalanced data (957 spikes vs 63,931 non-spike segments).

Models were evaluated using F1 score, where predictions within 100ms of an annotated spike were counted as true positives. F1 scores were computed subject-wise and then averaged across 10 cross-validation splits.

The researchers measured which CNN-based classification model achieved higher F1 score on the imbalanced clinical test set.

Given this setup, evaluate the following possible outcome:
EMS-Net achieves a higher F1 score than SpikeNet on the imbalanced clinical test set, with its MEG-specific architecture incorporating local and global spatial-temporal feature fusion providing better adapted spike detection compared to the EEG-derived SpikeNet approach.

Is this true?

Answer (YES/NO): YES